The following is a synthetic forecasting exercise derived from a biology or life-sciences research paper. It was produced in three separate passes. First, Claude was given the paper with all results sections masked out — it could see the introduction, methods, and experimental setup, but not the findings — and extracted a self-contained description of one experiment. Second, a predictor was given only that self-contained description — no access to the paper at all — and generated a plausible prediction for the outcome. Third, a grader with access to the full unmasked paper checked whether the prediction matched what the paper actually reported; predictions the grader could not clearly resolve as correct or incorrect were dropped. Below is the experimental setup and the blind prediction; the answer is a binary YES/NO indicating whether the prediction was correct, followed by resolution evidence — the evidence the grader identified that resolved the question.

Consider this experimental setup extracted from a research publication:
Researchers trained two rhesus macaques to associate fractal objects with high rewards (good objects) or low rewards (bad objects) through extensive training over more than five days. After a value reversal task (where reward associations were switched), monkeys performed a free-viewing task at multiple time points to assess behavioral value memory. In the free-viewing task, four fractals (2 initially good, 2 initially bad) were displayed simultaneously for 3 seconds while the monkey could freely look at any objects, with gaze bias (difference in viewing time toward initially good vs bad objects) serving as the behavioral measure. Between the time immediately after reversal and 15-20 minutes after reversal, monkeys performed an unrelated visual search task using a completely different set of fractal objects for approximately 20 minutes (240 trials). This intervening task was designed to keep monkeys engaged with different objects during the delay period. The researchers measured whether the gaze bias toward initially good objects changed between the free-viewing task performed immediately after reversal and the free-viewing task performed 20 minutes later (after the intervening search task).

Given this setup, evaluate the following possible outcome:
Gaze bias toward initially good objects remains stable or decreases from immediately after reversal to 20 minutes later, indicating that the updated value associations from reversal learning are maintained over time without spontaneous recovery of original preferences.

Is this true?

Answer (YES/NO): NO